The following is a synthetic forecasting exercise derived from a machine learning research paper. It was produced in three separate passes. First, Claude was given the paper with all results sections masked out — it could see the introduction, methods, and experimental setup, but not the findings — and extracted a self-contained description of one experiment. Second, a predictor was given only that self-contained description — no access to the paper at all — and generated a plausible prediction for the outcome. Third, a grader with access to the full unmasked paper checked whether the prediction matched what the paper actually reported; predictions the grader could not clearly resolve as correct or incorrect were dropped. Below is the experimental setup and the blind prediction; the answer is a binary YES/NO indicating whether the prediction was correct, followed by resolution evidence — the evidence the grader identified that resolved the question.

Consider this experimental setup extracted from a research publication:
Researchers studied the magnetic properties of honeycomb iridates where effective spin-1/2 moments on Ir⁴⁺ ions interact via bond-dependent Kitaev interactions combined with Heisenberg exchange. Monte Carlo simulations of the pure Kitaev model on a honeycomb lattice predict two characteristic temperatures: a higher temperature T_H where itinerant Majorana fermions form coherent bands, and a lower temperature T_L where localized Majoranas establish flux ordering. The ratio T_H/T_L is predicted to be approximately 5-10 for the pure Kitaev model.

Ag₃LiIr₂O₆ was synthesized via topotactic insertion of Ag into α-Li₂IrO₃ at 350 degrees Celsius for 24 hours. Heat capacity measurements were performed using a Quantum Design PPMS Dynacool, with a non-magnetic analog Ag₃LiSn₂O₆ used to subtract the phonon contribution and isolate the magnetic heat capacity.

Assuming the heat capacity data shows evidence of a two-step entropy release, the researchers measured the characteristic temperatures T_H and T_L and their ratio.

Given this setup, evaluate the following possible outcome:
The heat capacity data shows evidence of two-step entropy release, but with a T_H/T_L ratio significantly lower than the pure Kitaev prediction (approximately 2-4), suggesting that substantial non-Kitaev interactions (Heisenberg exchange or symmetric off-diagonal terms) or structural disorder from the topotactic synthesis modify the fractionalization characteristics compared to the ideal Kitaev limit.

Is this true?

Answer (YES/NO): NO